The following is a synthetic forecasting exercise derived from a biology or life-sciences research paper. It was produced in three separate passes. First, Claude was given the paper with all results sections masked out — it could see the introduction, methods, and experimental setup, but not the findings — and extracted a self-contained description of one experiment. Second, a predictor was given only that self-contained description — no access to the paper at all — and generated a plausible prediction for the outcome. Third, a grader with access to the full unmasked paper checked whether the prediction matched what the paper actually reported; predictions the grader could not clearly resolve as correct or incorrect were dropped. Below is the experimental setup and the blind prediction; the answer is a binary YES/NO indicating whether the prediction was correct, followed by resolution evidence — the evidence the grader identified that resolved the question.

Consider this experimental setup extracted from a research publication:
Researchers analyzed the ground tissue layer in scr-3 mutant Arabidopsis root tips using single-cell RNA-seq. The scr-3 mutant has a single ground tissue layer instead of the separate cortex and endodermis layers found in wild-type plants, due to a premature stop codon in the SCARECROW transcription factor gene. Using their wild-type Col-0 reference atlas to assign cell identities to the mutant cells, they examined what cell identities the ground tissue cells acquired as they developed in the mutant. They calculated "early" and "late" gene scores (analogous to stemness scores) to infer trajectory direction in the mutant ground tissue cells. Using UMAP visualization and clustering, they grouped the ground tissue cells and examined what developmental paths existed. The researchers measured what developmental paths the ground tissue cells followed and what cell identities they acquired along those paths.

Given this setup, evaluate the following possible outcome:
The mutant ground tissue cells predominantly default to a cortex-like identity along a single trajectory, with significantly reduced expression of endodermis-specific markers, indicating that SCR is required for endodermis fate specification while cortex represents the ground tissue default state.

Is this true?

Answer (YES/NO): NO